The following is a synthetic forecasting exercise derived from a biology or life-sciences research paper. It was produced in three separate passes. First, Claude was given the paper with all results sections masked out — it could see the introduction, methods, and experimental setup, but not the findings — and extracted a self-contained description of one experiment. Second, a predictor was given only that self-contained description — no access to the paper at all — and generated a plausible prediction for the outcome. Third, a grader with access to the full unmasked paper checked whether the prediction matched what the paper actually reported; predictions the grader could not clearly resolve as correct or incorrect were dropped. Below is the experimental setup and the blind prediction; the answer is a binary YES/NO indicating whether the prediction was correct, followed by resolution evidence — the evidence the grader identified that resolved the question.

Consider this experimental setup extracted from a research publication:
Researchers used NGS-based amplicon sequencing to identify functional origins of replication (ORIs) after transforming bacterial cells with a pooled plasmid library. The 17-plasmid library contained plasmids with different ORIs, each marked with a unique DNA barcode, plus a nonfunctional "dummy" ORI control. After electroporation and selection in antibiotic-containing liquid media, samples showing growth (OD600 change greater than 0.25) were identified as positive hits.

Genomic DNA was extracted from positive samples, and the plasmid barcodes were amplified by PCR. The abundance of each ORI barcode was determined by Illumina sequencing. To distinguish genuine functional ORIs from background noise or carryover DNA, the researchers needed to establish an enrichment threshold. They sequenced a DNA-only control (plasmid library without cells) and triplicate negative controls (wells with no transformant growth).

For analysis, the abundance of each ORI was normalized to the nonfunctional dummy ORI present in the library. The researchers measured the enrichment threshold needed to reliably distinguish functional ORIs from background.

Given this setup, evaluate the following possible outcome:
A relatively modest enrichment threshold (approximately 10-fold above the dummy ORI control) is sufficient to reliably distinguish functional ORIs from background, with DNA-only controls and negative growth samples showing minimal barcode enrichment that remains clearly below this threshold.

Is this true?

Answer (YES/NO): YES